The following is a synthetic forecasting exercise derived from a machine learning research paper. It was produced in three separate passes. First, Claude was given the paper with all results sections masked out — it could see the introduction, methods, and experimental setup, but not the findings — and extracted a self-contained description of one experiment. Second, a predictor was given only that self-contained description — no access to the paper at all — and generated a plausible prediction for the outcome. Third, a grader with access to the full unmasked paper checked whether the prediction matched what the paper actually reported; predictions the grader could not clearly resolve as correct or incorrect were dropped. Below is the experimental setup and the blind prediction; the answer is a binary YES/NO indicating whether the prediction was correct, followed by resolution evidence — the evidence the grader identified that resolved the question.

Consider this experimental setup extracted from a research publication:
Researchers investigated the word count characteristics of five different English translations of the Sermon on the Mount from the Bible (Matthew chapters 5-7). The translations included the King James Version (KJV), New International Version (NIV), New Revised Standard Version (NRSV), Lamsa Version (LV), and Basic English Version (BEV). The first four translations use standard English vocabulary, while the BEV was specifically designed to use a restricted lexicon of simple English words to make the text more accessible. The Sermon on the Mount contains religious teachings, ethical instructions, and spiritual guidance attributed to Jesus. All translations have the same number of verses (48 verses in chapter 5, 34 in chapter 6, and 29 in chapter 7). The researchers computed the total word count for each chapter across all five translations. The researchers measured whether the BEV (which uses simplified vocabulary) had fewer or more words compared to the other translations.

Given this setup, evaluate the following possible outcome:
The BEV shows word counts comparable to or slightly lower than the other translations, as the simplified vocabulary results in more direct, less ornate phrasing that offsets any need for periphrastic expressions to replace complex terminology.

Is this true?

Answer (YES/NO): NO